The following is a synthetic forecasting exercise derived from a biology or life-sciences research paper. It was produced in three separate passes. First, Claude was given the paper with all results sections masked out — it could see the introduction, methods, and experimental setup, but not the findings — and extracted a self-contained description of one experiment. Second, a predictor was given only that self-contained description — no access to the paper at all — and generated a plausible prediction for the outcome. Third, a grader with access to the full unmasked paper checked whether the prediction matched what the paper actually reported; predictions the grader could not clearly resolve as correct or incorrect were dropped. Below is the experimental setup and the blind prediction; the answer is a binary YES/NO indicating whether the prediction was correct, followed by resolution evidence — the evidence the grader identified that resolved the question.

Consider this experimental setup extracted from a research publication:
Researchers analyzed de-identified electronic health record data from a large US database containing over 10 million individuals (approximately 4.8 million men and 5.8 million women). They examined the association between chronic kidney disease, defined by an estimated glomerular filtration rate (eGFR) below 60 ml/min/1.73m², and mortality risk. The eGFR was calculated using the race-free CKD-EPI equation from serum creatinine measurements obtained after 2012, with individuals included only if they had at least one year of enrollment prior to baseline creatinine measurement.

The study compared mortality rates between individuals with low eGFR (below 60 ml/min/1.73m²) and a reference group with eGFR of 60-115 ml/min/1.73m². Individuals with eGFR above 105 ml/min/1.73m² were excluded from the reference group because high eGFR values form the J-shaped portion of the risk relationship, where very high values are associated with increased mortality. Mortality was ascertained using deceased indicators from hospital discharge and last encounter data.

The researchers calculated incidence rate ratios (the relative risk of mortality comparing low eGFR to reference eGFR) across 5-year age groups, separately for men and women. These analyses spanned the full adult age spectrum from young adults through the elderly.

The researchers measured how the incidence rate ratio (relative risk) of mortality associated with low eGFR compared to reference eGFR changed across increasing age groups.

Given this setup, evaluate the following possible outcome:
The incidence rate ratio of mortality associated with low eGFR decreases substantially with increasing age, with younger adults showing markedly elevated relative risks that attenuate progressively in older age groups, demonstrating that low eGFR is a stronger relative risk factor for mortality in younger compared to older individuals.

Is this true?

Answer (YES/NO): YES